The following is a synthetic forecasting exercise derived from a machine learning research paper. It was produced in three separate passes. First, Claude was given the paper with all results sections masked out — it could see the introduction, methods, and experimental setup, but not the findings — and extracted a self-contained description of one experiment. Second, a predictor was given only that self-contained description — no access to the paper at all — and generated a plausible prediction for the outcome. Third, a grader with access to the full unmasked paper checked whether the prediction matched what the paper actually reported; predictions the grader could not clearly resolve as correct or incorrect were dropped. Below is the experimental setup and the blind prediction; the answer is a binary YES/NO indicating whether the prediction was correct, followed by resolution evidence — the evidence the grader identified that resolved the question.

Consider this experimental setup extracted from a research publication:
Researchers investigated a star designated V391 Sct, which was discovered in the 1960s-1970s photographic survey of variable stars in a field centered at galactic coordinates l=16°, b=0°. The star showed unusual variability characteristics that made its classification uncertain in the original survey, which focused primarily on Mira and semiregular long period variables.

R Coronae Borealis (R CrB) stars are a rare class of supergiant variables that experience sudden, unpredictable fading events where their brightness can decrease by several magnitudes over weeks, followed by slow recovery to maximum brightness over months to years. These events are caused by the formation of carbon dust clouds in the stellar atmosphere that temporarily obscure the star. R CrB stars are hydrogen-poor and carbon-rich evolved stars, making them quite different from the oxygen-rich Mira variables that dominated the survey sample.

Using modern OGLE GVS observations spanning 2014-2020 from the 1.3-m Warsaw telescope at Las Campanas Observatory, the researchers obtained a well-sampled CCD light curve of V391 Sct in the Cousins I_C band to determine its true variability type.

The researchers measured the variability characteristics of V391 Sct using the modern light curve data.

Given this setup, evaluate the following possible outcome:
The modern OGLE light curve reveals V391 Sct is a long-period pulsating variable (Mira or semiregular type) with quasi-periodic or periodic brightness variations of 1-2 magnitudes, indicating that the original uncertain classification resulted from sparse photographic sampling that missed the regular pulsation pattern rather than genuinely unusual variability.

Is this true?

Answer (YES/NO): NO